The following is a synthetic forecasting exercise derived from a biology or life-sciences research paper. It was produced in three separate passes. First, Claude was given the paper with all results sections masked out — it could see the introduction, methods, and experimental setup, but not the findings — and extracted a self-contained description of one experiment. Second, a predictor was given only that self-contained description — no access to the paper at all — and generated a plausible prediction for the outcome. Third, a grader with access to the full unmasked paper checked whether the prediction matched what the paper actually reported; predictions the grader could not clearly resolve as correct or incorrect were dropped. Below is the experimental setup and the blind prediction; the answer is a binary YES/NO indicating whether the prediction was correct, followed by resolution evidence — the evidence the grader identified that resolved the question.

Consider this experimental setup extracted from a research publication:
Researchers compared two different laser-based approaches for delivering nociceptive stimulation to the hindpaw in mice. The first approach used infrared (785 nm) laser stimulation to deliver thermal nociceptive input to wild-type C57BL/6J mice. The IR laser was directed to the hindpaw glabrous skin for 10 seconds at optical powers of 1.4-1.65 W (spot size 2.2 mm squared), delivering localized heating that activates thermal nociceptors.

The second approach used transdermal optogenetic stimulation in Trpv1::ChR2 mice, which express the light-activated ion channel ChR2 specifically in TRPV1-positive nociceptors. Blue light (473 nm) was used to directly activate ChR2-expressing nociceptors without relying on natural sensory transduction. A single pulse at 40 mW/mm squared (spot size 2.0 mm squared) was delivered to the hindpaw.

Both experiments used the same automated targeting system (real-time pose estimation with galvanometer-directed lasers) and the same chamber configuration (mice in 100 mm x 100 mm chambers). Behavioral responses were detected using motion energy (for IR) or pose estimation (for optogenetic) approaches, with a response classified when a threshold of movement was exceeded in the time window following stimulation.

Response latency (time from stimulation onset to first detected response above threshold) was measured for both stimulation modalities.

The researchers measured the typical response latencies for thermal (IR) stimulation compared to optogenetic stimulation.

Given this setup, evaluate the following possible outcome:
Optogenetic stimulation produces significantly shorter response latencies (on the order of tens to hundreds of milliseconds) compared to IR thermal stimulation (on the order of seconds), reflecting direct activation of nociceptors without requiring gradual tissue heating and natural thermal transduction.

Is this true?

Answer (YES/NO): YES